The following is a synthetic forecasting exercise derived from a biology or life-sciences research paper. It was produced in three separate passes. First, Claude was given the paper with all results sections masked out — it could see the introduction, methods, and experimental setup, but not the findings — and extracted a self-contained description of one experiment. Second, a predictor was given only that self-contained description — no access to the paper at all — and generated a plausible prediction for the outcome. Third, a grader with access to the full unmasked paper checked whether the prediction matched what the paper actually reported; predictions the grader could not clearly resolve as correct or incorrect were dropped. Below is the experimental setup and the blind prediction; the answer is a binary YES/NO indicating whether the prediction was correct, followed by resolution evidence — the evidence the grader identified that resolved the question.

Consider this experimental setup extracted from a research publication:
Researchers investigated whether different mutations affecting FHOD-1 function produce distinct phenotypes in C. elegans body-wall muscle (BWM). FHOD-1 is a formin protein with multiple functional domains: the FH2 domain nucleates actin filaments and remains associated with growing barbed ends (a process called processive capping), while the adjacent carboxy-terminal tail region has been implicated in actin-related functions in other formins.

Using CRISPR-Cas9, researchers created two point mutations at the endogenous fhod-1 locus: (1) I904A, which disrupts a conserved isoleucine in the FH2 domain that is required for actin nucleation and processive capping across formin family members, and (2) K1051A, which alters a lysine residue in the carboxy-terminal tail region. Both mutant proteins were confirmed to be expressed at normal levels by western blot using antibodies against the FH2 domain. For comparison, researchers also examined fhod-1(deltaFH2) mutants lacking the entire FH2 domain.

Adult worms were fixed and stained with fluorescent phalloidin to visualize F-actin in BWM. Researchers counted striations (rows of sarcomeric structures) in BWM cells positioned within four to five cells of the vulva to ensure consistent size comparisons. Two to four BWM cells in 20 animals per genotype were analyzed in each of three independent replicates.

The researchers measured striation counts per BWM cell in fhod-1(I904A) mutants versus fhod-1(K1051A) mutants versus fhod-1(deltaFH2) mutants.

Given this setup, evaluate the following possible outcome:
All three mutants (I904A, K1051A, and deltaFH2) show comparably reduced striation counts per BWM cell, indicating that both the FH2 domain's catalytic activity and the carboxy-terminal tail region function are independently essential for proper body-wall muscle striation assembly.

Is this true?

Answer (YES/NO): NO